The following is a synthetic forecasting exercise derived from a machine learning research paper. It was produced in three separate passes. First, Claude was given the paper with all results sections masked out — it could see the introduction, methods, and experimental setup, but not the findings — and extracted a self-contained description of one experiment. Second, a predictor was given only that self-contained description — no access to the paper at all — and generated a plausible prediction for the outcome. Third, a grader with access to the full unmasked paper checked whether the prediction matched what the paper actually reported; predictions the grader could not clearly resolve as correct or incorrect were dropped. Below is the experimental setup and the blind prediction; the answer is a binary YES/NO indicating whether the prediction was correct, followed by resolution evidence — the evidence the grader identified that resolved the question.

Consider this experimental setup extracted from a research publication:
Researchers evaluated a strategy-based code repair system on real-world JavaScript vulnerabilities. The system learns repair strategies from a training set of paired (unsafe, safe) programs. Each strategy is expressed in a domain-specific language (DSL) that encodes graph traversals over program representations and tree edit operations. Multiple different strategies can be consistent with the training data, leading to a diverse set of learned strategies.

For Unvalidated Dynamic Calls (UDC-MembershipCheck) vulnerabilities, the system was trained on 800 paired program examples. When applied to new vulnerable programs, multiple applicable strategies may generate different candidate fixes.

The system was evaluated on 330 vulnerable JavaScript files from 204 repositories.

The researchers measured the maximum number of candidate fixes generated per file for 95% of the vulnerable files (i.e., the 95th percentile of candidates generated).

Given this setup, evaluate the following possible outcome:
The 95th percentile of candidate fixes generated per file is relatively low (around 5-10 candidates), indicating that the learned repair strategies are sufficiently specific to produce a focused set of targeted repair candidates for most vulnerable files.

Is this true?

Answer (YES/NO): NO